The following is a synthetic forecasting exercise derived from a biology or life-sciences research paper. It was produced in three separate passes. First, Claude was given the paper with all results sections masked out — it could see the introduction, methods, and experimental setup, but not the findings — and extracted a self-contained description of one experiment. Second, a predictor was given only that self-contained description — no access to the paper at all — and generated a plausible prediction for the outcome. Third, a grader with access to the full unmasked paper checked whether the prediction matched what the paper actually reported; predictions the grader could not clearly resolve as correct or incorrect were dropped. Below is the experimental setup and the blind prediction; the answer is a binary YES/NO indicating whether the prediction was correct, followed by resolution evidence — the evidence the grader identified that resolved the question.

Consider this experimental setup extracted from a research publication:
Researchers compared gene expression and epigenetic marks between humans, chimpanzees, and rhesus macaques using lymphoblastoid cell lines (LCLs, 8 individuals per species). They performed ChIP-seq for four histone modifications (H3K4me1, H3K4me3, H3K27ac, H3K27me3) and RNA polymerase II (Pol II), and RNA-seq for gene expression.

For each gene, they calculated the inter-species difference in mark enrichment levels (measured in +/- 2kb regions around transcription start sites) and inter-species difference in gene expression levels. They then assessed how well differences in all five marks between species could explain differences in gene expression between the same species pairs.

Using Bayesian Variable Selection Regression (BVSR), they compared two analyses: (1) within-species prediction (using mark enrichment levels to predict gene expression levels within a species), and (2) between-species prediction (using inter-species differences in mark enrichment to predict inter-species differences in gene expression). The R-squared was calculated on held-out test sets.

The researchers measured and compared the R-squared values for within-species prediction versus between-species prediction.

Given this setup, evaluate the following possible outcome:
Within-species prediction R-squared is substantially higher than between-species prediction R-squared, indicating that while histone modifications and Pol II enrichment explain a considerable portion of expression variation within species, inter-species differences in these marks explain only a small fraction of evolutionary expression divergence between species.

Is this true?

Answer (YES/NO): NO